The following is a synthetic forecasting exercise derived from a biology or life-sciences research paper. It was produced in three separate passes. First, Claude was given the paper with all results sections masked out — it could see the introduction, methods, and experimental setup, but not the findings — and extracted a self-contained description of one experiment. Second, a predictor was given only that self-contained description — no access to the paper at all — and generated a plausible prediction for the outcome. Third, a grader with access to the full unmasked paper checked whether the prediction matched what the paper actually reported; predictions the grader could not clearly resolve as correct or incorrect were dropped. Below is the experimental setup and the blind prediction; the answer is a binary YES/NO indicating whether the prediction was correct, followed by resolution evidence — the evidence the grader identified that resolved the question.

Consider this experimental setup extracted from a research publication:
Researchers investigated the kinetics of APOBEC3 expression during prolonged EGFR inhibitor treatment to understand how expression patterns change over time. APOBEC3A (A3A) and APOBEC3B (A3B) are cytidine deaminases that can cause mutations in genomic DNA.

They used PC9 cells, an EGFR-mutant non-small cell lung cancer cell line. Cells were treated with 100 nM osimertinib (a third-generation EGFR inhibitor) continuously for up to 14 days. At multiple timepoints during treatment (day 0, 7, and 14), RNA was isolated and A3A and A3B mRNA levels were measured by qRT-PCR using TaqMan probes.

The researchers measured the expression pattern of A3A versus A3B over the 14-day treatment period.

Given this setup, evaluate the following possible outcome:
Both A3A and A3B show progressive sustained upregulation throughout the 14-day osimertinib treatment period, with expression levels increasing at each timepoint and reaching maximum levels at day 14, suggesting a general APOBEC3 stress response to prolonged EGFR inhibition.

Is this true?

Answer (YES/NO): NO